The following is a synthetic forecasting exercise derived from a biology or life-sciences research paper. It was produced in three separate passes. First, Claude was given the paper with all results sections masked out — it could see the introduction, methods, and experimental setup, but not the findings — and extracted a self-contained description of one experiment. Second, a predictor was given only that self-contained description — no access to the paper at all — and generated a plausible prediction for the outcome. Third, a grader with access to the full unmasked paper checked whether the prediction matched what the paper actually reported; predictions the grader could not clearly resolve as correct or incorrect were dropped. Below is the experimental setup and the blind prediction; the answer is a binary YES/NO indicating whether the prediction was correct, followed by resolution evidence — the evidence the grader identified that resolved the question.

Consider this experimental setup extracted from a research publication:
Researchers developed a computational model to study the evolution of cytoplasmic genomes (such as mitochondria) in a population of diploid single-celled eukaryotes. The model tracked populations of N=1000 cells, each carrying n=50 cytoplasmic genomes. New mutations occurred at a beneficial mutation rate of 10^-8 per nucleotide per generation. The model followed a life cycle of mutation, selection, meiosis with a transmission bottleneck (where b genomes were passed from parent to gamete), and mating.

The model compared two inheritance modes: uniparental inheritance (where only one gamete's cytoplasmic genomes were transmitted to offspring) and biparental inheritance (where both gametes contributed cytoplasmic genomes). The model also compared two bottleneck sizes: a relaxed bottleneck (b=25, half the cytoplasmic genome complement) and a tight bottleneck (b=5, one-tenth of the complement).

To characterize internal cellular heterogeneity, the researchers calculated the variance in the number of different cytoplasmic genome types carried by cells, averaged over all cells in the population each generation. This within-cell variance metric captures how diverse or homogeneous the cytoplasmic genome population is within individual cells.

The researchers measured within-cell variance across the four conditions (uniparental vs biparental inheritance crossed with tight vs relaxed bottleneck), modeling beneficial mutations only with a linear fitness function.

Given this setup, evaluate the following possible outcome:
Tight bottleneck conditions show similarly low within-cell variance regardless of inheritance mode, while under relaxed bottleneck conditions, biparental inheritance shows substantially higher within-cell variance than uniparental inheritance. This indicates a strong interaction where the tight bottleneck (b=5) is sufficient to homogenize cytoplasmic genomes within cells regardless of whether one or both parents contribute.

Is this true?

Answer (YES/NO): NO